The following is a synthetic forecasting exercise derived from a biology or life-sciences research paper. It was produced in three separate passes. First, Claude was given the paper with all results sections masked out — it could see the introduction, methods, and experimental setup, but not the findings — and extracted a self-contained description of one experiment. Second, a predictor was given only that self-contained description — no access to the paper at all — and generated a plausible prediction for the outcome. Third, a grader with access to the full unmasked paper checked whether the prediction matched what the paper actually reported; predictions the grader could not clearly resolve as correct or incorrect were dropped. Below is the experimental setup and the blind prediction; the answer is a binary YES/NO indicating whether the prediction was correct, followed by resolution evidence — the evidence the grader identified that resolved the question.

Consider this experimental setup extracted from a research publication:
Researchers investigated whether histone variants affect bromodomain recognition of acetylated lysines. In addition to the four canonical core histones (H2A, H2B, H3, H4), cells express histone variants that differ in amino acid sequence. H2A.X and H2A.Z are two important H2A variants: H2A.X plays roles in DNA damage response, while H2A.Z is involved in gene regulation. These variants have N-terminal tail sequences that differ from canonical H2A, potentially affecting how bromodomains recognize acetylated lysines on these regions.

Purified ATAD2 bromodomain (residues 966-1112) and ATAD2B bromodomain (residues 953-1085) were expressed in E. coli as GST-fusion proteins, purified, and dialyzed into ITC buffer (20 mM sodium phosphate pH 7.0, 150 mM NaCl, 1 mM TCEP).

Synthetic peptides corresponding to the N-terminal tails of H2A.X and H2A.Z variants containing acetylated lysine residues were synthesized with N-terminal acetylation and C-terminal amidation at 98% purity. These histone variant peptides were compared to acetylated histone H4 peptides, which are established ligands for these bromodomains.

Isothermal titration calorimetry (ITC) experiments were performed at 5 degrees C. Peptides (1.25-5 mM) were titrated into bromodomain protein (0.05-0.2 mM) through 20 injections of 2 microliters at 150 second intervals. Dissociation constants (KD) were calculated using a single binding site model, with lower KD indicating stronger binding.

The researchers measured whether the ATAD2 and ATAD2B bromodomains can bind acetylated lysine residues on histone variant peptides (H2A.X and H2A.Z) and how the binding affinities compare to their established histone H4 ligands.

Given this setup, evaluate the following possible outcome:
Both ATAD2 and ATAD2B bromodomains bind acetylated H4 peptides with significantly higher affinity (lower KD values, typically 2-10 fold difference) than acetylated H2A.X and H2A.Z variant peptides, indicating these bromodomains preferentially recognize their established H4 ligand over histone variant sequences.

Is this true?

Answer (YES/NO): NO